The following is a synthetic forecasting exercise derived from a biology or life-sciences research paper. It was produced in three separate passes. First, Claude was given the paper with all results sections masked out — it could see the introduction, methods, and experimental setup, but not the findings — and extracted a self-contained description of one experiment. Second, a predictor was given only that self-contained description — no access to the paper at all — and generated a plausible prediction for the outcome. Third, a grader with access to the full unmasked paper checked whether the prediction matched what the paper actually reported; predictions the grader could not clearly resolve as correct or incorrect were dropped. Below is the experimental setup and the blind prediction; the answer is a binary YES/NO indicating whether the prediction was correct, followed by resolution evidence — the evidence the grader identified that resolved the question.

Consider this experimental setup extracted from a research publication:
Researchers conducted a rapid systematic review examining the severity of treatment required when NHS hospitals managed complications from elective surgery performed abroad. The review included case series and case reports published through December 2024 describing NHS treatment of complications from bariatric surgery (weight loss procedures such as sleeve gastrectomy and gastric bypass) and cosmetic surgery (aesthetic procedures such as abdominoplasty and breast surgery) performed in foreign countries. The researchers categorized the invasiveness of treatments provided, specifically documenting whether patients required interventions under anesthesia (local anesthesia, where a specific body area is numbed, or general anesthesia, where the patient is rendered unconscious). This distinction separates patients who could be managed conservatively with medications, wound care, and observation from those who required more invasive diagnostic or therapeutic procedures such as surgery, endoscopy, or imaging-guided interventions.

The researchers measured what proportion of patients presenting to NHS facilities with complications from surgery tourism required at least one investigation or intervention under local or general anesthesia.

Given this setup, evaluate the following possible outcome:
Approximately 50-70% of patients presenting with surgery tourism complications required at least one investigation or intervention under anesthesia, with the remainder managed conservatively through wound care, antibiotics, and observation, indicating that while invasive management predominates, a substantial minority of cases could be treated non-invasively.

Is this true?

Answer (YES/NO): YES